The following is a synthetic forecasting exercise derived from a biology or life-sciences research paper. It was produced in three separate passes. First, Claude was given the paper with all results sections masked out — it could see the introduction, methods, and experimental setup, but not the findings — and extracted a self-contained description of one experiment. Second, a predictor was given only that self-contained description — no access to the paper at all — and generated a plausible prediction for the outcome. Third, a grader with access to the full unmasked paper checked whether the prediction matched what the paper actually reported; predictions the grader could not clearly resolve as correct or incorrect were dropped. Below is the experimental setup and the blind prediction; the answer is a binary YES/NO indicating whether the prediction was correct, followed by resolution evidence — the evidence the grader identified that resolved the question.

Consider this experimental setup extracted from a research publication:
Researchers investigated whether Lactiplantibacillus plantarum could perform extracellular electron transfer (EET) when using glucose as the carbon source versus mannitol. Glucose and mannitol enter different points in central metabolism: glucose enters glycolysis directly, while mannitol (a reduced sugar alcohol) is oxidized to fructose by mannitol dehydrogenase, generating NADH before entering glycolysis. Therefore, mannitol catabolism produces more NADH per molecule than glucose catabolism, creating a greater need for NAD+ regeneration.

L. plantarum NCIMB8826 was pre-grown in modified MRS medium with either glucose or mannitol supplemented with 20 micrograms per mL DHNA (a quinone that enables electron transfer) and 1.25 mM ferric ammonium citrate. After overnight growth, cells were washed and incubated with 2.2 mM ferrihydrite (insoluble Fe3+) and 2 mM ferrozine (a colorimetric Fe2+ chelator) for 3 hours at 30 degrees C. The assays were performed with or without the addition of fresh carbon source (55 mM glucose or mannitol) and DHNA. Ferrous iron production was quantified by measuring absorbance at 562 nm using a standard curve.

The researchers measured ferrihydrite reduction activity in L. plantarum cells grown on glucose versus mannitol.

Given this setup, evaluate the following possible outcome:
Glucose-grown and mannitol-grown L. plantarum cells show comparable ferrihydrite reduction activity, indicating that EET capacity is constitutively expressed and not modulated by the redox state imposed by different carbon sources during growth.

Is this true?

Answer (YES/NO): YES